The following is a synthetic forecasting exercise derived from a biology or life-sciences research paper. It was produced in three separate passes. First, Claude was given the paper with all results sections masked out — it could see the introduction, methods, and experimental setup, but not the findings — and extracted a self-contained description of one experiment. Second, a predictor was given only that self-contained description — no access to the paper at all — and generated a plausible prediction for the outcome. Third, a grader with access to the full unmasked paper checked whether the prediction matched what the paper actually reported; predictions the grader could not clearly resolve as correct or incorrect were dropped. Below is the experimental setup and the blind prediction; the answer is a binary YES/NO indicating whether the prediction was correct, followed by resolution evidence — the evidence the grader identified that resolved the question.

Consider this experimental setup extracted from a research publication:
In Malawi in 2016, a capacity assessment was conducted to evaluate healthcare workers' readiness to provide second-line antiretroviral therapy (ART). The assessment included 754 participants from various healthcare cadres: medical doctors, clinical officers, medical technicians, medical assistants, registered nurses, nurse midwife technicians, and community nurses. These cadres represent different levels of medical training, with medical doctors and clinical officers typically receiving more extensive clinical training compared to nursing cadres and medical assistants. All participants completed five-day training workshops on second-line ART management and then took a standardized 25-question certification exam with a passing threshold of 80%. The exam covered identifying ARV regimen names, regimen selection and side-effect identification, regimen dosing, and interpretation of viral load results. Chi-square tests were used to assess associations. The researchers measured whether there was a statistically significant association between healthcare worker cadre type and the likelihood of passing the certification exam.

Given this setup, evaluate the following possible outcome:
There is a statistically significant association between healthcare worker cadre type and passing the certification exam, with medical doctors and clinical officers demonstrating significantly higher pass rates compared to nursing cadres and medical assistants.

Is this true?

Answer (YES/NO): NO